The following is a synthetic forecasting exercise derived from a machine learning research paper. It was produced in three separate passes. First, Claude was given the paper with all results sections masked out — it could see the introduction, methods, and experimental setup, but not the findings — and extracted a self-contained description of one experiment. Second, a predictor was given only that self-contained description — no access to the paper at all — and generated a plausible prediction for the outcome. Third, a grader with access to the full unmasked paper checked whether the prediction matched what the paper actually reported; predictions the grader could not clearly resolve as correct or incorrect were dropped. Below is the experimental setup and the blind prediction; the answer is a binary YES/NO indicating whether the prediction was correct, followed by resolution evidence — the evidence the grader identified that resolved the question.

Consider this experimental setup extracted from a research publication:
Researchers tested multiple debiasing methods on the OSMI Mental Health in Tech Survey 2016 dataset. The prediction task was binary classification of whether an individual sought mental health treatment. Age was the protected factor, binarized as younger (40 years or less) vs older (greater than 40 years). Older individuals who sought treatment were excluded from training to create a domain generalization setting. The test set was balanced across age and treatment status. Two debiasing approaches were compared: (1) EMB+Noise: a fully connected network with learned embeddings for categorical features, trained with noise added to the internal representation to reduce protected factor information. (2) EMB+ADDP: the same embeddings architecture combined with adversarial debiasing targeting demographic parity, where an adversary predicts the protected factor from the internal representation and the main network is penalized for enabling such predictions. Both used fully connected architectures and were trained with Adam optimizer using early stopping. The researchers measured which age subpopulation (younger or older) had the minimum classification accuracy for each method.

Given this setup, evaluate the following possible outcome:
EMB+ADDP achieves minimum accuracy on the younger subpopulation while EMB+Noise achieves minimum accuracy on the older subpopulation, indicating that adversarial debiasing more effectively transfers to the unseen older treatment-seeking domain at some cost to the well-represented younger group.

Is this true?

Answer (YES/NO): NO